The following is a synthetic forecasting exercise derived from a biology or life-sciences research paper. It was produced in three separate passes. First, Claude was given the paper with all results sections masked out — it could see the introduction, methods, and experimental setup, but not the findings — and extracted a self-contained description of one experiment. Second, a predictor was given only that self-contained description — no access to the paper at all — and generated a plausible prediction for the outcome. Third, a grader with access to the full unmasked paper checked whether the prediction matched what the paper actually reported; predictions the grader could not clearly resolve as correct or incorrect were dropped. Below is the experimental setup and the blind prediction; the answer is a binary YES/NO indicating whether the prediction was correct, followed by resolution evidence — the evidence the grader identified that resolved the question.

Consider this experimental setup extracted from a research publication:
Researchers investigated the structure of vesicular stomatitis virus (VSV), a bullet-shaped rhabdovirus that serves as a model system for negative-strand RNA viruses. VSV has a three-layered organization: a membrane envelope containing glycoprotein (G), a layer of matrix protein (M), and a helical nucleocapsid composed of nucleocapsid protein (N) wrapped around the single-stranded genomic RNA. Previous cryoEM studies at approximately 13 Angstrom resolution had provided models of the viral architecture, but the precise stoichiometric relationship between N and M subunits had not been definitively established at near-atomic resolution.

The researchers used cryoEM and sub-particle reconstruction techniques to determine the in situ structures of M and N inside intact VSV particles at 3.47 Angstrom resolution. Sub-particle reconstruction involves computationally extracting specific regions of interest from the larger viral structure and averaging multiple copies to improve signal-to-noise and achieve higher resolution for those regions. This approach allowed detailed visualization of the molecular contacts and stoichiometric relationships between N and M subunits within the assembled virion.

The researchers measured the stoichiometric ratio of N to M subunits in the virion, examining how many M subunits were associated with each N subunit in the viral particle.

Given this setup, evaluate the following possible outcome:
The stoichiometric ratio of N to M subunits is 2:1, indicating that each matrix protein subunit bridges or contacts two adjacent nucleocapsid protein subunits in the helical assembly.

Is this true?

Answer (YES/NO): NO